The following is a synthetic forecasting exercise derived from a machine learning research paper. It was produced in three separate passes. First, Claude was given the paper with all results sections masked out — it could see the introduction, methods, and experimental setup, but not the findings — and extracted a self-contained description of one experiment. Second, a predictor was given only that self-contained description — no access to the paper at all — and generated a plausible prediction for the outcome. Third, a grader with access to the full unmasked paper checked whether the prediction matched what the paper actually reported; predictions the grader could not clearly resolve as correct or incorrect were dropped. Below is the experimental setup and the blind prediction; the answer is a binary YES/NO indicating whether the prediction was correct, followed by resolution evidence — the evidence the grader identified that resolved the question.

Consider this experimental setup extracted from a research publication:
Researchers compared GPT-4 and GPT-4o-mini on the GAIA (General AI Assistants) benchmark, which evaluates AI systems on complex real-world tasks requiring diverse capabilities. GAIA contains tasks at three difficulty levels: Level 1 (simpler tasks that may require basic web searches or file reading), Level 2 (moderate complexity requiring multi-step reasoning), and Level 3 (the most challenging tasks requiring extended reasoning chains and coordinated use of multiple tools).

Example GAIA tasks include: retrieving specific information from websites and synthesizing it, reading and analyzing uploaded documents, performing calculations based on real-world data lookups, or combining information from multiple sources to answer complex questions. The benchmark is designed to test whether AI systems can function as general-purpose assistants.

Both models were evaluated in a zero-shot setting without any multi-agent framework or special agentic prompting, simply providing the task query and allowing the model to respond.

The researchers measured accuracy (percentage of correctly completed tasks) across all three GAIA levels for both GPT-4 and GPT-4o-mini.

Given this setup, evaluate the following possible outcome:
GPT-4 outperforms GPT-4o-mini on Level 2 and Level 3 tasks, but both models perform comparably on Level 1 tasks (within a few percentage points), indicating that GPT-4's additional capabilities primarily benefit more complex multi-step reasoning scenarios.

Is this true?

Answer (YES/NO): NO